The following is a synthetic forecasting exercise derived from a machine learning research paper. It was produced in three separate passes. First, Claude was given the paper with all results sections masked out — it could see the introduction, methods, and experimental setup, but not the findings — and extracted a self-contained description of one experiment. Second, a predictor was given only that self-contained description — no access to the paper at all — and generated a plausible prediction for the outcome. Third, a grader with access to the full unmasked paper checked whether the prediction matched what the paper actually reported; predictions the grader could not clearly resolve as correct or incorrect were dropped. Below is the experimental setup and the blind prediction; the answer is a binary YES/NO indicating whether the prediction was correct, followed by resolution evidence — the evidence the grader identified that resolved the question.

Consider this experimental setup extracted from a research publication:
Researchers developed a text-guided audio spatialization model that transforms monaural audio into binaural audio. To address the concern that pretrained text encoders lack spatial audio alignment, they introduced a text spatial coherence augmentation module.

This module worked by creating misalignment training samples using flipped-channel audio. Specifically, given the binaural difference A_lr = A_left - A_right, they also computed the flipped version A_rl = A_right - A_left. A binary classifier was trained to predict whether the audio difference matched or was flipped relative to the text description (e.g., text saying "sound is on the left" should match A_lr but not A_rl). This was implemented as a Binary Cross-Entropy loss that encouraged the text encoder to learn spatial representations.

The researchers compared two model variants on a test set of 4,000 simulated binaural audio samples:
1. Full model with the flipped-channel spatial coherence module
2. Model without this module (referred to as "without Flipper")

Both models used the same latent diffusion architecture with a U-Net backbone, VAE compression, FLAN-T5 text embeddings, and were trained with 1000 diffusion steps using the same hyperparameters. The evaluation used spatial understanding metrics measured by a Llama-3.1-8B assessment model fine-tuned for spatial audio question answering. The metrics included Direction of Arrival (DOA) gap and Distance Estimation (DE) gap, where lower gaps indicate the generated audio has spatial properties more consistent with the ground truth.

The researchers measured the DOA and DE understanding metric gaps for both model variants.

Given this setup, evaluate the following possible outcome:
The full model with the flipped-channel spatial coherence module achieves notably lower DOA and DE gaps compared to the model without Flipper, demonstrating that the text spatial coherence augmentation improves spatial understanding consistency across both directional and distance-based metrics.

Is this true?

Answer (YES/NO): YES